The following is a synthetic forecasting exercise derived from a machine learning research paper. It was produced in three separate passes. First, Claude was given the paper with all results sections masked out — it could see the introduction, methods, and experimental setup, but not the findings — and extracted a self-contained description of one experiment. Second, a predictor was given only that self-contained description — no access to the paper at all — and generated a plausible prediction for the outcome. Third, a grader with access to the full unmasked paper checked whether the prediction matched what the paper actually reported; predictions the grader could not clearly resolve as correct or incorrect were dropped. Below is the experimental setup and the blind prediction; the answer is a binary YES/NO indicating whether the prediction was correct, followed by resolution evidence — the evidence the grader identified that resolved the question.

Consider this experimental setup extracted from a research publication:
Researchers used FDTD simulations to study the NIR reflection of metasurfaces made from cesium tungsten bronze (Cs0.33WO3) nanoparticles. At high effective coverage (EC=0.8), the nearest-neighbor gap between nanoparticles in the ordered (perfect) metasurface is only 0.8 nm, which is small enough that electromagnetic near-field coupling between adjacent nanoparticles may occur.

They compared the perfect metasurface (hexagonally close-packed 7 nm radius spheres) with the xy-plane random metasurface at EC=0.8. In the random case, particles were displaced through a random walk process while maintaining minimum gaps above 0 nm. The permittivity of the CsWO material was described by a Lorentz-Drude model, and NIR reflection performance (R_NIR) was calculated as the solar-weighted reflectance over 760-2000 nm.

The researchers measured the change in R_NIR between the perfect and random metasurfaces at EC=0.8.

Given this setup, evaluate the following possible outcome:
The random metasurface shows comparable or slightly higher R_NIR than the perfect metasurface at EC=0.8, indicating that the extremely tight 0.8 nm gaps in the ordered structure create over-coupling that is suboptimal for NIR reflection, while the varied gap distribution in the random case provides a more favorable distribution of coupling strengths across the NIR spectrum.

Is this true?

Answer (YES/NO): NO